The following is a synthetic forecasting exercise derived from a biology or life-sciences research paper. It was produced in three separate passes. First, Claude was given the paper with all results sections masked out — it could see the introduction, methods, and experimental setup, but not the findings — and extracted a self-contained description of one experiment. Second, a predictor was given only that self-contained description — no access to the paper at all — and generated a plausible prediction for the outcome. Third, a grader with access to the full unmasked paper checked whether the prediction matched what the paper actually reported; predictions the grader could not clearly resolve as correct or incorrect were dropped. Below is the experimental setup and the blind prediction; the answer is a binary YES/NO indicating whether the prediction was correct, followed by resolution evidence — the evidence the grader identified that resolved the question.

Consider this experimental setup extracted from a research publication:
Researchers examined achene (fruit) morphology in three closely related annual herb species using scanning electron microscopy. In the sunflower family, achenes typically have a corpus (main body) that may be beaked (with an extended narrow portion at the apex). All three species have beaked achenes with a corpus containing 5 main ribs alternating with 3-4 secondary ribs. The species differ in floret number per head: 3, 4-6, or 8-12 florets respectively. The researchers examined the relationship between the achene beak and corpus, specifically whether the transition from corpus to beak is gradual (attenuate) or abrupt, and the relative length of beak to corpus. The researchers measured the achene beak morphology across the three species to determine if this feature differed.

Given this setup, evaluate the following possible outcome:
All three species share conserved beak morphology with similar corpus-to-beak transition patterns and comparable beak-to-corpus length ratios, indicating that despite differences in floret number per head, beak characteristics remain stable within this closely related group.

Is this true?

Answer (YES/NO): NO